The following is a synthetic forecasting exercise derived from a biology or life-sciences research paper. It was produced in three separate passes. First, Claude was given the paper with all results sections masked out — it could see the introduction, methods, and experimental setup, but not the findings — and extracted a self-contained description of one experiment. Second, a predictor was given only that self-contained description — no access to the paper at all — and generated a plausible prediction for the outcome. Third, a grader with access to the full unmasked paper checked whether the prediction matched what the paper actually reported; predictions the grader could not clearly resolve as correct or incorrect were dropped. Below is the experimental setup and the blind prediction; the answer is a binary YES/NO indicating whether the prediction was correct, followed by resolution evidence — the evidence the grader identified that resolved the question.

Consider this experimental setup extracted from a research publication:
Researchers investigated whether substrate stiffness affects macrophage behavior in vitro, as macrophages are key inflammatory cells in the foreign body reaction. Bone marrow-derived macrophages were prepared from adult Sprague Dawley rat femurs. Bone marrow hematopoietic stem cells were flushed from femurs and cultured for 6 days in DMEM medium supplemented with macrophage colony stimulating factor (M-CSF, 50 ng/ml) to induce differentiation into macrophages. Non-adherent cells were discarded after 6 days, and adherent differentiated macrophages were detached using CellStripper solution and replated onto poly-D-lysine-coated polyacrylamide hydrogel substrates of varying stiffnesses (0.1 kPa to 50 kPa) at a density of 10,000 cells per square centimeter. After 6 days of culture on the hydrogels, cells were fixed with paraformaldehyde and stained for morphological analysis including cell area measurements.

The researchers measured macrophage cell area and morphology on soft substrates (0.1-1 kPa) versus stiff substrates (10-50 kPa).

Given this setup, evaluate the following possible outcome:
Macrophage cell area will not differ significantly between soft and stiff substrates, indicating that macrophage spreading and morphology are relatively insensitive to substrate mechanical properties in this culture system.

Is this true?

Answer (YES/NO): NO